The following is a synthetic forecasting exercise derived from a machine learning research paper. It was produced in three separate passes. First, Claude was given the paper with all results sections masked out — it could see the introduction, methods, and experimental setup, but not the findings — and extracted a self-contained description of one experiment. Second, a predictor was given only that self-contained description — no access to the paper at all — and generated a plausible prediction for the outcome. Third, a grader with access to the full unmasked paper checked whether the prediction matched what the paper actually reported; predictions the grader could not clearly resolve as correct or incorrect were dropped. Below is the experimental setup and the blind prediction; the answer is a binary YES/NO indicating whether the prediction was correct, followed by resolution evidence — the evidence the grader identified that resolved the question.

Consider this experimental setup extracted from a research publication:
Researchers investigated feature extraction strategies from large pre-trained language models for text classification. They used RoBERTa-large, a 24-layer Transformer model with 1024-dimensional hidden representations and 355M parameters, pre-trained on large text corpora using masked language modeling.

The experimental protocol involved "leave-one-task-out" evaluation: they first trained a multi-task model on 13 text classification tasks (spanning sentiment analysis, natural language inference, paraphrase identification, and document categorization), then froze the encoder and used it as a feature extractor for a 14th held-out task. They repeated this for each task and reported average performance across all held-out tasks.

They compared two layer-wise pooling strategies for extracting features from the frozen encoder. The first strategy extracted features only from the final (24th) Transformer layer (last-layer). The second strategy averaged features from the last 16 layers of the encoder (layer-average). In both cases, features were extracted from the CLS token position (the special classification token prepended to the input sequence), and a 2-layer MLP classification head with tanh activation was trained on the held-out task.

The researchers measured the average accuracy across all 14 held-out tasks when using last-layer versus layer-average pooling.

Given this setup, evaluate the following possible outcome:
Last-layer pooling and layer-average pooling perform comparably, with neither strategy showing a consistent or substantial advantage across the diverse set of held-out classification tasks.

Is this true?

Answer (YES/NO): NO